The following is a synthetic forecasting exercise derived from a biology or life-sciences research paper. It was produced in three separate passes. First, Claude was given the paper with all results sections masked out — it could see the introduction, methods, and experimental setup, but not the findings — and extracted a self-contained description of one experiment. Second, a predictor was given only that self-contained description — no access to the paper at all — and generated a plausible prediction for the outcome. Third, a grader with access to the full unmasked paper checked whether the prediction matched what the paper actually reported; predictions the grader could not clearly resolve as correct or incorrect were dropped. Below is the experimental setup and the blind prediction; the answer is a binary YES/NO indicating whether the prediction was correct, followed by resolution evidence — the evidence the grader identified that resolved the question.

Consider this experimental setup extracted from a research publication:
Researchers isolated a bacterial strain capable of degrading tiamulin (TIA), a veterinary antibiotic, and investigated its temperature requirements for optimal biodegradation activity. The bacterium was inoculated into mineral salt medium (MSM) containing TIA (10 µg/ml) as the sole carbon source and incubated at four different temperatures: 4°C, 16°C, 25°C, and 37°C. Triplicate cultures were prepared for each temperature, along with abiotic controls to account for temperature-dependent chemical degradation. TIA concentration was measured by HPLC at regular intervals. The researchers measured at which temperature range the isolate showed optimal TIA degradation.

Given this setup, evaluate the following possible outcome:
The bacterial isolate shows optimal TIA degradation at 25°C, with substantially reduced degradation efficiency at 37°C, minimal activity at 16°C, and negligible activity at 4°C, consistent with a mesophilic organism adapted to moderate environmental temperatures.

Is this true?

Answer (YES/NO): NO